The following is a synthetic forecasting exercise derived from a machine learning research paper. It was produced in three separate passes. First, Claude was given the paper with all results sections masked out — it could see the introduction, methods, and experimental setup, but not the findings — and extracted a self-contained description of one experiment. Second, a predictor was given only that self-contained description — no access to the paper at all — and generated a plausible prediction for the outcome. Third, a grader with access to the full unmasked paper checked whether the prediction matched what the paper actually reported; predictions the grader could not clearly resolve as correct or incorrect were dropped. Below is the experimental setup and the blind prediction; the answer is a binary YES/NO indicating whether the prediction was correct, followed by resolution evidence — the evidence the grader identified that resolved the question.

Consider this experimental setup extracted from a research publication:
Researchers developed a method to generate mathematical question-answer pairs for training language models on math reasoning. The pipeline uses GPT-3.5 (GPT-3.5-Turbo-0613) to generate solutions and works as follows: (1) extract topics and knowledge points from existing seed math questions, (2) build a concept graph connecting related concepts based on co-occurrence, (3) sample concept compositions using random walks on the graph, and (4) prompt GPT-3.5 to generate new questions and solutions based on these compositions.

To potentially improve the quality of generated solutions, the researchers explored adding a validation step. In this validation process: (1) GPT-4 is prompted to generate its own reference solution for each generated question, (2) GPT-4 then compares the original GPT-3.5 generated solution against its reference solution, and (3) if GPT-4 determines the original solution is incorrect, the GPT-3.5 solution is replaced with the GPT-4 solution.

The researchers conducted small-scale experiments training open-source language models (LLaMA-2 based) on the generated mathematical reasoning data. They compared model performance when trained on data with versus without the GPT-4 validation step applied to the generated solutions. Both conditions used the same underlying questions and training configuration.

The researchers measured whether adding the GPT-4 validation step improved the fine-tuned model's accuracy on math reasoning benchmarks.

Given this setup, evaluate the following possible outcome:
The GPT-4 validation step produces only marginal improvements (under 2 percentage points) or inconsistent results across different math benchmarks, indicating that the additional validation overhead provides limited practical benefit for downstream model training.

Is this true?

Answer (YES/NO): NO